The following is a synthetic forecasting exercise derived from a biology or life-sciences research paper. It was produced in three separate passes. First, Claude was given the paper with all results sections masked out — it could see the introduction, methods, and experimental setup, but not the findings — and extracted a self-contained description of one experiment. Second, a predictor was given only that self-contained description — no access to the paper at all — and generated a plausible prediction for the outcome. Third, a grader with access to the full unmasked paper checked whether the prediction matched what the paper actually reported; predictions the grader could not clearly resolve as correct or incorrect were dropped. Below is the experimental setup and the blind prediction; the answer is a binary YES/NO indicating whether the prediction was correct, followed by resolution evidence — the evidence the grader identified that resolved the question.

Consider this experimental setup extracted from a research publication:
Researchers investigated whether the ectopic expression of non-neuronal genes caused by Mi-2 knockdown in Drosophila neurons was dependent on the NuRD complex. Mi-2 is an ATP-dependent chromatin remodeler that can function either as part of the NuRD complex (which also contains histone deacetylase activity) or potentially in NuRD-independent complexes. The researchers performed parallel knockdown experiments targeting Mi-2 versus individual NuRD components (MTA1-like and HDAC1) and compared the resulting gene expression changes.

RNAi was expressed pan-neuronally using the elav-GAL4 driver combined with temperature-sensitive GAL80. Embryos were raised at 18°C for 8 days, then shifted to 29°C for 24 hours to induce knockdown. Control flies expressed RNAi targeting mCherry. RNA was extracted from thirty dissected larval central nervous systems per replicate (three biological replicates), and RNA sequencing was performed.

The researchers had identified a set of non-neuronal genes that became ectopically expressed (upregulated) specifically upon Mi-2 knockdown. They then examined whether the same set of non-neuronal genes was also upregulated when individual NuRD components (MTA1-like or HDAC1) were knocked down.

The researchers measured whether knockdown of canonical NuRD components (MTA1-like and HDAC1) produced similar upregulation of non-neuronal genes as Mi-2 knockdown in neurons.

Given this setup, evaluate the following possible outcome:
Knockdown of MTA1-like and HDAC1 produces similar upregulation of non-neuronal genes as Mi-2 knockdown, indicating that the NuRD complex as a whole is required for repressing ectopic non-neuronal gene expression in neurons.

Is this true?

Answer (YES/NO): NO